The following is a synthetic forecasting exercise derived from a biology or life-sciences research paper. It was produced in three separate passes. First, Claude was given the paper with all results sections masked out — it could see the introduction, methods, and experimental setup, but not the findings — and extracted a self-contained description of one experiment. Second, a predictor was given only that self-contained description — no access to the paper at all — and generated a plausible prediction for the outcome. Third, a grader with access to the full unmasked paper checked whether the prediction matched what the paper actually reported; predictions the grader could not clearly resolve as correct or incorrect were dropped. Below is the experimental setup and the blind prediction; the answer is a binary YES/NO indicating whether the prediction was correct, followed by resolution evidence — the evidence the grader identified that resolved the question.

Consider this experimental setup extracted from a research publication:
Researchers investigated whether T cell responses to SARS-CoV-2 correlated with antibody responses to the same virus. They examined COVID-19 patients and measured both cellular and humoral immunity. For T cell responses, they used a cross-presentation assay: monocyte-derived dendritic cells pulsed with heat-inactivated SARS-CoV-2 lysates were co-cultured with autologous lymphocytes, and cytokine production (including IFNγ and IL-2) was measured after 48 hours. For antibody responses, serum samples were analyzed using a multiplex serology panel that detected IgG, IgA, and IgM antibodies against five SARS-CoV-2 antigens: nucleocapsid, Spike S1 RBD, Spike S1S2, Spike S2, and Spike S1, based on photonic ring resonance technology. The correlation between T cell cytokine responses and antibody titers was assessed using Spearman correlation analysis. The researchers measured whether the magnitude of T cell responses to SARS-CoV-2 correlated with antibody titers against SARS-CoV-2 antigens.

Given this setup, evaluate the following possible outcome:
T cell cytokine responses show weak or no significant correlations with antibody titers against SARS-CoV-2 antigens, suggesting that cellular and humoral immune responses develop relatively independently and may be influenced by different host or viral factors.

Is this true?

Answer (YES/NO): NO